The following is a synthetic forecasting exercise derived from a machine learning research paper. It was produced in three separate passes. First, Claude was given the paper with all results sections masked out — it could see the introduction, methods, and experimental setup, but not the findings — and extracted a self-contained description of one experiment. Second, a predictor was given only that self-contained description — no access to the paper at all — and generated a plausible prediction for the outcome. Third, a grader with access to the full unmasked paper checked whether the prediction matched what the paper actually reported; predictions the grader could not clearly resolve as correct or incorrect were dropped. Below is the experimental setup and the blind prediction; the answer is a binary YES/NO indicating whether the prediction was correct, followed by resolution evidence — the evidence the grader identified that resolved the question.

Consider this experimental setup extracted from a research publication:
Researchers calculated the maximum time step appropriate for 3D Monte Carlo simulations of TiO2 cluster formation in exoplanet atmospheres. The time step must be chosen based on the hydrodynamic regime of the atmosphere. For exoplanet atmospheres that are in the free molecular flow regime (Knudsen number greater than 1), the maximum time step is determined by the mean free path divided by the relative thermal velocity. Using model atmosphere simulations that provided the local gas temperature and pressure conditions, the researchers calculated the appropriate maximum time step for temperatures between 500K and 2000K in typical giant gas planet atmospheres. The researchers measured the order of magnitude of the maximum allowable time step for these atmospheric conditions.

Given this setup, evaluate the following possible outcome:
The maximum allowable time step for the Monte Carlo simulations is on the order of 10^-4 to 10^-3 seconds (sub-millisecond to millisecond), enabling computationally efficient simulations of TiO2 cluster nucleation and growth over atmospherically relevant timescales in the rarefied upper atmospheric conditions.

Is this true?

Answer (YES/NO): NO